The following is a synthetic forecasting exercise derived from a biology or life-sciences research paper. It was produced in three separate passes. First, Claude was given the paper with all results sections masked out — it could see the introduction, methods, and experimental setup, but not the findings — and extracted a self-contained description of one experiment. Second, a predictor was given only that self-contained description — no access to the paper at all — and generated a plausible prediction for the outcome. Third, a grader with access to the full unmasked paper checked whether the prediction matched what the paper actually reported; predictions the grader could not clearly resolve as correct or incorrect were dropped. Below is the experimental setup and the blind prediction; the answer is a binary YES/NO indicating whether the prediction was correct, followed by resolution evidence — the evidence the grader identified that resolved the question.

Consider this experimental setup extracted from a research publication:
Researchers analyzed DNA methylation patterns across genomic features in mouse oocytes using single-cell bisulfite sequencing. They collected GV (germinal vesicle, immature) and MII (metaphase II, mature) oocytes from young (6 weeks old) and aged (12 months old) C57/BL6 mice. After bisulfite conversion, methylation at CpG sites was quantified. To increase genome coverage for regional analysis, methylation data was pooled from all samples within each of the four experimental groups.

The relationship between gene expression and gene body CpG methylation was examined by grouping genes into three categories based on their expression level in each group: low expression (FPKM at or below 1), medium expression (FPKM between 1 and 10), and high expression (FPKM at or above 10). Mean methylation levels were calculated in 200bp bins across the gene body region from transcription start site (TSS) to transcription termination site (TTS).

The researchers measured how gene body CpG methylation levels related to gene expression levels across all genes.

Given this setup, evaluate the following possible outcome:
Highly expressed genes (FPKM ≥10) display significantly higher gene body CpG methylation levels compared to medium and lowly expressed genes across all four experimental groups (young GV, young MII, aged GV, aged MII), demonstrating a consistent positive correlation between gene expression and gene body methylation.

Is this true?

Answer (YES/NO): YES